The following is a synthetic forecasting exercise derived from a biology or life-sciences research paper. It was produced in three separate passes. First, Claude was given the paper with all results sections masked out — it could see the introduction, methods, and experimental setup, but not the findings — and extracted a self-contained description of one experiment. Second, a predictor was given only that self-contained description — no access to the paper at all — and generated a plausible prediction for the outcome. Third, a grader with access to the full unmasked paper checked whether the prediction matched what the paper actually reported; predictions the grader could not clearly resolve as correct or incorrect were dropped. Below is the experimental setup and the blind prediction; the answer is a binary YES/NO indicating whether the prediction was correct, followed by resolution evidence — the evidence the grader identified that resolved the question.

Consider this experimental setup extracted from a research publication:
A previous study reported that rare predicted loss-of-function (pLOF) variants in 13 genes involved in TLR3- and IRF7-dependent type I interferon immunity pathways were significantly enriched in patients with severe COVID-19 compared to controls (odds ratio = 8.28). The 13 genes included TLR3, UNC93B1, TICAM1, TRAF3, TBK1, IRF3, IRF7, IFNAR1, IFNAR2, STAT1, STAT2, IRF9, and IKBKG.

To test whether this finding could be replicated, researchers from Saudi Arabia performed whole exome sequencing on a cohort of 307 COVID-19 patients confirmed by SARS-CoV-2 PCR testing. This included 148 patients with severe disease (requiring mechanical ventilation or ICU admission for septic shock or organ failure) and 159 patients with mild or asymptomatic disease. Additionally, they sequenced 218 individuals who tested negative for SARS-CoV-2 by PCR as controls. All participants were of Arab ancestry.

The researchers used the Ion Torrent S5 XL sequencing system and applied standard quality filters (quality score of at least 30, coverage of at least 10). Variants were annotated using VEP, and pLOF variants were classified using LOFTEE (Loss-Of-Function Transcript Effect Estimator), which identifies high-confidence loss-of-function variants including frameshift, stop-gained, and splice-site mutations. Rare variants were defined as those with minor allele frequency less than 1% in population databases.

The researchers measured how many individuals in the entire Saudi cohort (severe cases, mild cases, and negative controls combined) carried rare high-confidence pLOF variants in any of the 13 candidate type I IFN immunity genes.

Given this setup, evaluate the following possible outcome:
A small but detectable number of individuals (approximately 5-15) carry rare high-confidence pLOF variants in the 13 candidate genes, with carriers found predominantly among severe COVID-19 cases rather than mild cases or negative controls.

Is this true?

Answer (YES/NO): NO